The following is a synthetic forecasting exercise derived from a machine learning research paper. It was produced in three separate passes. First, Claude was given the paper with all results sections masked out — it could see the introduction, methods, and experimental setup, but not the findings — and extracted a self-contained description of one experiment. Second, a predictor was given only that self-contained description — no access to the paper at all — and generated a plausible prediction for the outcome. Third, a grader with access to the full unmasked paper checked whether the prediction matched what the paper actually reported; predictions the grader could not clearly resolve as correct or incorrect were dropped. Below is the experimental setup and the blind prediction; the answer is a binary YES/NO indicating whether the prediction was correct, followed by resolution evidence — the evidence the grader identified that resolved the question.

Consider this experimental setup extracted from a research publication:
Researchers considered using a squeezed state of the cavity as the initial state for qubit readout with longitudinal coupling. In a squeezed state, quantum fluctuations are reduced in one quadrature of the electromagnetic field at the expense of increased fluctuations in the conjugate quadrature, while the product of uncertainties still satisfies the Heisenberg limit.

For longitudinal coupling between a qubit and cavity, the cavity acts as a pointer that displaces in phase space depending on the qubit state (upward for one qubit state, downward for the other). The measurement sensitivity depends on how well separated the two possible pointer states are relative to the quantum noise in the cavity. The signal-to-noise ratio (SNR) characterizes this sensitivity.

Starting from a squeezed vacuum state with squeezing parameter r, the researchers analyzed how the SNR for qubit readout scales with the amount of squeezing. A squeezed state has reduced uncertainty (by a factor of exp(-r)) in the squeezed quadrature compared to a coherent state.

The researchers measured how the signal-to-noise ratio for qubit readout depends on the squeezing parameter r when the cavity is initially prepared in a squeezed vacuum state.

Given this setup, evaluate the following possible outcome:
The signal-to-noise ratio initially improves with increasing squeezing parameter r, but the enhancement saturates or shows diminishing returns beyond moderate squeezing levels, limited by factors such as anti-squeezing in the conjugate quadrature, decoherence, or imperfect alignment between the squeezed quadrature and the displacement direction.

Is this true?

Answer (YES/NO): NO